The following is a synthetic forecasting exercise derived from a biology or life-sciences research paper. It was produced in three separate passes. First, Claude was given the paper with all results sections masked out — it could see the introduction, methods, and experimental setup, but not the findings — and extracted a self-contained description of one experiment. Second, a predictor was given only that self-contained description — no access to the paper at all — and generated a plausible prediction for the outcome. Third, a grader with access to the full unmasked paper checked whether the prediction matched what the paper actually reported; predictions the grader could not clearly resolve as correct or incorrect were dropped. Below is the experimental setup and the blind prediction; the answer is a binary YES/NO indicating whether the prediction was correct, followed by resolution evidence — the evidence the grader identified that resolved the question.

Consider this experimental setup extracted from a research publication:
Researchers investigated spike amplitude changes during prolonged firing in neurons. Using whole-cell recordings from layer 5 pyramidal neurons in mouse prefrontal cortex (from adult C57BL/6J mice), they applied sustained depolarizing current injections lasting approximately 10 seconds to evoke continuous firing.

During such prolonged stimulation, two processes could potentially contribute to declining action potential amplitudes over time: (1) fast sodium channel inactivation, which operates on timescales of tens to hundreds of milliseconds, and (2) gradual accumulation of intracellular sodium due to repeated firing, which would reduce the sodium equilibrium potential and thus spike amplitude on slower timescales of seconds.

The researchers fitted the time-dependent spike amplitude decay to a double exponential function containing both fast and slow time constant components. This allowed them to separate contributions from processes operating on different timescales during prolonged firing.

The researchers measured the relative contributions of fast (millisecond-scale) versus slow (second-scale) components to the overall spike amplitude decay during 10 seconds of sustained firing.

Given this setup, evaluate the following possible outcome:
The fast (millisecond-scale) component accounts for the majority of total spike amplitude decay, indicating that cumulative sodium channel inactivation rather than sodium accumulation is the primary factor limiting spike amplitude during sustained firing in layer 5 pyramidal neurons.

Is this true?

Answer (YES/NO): NO